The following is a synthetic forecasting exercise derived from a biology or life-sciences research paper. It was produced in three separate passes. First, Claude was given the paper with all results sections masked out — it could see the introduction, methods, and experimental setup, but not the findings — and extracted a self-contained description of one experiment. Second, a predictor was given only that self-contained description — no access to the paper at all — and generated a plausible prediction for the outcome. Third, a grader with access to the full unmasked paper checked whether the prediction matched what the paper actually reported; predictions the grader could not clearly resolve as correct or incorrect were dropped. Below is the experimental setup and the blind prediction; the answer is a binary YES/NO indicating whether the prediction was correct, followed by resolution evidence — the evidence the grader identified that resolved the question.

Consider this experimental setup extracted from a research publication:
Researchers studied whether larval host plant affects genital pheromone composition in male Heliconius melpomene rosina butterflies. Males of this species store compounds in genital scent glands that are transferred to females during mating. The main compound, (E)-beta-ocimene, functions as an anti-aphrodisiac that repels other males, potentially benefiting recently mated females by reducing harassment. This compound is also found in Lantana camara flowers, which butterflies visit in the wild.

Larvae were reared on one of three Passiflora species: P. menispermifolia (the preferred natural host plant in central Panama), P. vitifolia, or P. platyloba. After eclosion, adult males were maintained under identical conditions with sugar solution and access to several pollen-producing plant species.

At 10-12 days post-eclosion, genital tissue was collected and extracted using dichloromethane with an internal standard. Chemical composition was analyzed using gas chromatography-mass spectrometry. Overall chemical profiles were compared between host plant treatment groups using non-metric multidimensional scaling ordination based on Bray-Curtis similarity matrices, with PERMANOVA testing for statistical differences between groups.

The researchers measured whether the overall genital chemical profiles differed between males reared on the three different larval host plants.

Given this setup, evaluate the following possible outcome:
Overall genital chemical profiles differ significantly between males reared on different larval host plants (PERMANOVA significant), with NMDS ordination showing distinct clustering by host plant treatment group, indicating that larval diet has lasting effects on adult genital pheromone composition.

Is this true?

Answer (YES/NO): NO